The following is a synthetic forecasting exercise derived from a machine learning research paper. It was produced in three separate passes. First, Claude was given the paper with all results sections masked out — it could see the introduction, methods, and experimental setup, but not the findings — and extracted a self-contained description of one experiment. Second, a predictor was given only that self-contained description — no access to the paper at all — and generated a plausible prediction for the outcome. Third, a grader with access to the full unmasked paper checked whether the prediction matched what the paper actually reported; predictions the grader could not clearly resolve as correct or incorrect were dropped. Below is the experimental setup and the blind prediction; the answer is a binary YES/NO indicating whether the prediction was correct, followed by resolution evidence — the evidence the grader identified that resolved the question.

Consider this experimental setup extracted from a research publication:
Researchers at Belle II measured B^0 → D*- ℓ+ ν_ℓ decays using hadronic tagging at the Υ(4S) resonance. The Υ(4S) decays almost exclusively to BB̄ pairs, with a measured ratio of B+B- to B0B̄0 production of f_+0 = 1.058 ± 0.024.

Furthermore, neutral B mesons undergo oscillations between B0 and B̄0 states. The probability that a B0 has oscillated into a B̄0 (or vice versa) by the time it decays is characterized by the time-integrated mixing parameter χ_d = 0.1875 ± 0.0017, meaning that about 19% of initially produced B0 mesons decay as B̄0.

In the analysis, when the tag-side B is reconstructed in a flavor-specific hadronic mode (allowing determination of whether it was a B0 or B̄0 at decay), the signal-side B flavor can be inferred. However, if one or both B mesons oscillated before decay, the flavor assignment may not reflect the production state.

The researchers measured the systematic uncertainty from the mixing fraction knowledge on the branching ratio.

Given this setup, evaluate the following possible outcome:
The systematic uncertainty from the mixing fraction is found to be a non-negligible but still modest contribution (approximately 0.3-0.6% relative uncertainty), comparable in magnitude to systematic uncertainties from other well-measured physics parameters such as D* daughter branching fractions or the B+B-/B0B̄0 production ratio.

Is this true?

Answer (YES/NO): NO